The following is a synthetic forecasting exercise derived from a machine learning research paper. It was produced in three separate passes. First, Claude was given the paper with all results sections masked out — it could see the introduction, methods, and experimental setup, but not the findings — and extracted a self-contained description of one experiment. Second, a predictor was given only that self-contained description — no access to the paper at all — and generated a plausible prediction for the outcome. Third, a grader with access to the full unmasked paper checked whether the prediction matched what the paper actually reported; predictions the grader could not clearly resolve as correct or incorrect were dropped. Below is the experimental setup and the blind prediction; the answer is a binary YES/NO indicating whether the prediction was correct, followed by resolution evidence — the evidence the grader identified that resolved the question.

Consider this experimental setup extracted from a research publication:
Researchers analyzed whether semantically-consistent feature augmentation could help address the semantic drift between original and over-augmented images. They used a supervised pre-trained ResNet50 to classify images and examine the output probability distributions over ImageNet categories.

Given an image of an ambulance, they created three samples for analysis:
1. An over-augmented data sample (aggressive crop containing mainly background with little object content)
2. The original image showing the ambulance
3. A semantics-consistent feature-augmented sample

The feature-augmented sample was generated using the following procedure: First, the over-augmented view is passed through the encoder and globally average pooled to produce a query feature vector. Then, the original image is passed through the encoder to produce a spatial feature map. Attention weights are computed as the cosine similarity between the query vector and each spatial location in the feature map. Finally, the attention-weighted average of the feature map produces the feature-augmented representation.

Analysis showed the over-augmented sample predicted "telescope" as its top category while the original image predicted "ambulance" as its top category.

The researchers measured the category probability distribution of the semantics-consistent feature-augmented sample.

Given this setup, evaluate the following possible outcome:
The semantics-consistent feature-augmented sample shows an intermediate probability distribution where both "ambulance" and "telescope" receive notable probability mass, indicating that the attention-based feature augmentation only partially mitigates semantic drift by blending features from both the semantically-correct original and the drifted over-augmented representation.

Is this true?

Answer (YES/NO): YES